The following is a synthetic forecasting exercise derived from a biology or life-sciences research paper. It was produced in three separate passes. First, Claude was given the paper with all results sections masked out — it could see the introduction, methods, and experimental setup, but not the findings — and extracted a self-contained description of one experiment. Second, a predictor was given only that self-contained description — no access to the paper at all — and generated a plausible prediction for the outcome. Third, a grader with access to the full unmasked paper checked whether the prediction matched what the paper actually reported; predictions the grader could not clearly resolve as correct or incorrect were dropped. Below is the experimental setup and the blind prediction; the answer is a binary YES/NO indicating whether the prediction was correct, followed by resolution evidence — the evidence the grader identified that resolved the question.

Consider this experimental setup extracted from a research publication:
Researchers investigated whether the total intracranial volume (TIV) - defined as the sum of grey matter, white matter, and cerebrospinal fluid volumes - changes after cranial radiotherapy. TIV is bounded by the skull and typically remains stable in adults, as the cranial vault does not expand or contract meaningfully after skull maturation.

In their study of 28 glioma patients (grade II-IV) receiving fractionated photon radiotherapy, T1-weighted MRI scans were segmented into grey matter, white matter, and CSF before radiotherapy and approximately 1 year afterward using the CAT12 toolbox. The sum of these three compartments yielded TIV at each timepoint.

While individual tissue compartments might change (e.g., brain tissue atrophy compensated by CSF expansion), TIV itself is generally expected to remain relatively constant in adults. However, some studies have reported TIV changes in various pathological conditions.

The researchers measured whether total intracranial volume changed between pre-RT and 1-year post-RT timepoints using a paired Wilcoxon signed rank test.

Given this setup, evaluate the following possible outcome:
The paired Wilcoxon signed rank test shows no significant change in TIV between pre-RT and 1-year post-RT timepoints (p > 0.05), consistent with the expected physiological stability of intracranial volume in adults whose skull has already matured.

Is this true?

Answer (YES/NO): YES